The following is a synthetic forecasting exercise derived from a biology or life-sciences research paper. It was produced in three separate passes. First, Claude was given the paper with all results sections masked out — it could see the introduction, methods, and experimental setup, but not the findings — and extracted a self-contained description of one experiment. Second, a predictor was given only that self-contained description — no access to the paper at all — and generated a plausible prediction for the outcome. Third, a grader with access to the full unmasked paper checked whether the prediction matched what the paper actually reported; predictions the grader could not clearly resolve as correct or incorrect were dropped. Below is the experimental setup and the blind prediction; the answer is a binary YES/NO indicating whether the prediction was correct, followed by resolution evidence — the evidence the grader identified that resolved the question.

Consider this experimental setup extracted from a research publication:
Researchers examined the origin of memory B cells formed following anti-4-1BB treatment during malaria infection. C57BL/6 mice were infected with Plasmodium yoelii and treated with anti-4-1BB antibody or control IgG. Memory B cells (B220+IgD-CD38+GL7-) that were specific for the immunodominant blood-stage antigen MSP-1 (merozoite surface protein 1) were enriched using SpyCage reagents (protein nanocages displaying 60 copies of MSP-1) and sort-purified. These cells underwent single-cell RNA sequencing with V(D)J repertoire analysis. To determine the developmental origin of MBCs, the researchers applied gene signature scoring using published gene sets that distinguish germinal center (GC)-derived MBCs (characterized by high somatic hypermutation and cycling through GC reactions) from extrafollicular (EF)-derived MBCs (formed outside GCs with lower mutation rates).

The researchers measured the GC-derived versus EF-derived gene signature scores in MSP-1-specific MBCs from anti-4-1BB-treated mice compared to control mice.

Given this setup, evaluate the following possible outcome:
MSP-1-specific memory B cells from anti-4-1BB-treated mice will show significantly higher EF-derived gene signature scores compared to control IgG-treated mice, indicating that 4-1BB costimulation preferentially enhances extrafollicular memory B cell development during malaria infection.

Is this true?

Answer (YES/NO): YES